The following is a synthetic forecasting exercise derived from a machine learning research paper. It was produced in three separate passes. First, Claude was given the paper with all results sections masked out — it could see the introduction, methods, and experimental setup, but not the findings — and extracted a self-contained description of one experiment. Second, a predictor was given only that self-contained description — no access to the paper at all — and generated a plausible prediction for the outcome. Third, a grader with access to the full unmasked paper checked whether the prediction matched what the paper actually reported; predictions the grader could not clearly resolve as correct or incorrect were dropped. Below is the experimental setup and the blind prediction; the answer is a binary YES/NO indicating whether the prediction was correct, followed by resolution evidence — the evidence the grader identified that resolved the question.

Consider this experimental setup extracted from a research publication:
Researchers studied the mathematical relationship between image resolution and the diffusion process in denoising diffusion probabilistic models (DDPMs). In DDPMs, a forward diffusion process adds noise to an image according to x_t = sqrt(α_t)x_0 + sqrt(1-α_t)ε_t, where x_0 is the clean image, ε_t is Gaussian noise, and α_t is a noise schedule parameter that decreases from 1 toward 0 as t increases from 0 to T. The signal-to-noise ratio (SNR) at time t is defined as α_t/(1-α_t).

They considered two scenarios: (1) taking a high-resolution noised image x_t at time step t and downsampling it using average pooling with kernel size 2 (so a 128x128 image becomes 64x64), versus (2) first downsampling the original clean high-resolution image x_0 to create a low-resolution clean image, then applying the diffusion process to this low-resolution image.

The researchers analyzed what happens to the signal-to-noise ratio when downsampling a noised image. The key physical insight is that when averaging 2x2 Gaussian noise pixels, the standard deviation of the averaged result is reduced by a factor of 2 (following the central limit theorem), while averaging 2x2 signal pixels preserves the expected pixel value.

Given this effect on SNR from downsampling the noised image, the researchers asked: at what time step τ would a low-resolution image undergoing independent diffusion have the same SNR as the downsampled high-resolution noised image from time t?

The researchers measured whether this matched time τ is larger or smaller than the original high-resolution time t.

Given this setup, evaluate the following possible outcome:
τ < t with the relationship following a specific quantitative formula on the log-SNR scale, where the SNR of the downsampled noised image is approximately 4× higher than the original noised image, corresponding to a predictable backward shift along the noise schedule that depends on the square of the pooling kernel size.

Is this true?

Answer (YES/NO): YES